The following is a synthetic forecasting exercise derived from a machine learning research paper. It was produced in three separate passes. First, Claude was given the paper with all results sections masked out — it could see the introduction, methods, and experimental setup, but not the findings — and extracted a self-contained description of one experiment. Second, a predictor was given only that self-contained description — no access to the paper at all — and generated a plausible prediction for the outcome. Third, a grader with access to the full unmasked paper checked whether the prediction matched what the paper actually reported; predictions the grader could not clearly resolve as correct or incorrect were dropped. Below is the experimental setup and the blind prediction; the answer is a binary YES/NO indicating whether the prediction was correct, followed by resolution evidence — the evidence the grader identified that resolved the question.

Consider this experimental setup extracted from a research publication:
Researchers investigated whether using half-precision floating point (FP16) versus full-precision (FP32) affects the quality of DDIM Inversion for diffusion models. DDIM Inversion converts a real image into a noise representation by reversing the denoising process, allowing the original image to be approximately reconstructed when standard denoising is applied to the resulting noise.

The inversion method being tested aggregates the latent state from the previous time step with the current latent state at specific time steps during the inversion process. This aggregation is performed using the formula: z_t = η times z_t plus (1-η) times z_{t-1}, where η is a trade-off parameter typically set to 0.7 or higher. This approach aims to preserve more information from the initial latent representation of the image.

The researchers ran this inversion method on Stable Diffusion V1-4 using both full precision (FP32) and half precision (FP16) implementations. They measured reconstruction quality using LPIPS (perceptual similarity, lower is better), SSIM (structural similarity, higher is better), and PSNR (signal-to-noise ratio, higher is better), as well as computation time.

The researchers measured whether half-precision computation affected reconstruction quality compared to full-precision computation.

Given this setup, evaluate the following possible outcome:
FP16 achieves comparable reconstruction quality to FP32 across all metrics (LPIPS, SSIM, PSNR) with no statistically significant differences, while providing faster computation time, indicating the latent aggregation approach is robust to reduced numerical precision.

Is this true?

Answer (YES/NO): YES